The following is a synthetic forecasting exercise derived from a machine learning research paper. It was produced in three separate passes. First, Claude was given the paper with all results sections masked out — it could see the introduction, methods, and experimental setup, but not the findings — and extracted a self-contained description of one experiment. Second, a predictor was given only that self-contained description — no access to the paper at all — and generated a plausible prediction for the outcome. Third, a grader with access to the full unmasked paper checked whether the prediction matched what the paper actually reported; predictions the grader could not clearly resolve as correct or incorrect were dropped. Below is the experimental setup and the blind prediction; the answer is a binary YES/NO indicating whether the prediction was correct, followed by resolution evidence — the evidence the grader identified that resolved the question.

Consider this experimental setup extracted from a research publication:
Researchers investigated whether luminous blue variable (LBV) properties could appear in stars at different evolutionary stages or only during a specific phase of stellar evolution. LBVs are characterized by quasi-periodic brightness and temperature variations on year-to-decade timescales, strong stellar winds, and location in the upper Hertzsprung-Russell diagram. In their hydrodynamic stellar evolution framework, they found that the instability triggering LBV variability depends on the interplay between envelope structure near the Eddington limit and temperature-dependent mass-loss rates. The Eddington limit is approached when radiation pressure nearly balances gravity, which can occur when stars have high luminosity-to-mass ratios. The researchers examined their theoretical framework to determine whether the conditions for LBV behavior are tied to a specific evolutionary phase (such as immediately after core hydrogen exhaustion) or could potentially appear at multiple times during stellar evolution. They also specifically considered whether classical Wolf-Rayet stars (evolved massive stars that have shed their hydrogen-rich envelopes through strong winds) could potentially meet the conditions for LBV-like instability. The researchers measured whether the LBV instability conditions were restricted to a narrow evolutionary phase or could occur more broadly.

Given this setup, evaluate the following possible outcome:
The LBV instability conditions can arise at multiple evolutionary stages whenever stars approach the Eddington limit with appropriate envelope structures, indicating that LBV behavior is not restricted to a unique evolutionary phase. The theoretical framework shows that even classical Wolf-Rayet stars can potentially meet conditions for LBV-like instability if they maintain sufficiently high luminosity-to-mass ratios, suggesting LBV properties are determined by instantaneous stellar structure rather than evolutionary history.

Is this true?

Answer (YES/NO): YES